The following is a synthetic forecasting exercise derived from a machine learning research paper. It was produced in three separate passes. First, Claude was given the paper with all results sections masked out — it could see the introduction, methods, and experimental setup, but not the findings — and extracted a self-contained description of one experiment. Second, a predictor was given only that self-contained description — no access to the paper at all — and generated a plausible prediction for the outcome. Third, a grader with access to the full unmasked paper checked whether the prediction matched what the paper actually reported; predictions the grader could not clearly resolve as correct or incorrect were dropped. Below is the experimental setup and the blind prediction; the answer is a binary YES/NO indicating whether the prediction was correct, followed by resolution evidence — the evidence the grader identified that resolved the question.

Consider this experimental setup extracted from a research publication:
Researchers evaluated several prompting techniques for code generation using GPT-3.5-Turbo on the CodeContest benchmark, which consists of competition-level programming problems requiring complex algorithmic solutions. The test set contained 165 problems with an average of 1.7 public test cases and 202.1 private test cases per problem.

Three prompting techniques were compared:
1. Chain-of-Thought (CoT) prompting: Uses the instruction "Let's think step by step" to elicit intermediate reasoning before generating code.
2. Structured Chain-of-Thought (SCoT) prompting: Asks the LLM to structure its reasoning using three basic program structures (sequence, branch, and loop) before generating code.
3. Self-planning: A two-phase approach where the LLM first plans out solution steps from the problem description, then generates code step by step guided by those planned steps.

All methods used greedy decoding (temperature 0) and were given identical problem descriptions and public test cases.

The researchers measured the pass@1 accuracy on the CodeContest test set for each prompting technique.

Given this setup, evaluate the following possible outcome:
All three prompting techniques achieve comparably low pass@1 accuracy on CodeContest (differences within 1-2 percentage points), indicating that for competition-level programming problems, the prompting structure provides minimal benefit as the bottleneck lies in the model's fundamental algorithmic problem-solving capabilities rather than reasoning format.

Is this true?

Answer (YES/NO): YES